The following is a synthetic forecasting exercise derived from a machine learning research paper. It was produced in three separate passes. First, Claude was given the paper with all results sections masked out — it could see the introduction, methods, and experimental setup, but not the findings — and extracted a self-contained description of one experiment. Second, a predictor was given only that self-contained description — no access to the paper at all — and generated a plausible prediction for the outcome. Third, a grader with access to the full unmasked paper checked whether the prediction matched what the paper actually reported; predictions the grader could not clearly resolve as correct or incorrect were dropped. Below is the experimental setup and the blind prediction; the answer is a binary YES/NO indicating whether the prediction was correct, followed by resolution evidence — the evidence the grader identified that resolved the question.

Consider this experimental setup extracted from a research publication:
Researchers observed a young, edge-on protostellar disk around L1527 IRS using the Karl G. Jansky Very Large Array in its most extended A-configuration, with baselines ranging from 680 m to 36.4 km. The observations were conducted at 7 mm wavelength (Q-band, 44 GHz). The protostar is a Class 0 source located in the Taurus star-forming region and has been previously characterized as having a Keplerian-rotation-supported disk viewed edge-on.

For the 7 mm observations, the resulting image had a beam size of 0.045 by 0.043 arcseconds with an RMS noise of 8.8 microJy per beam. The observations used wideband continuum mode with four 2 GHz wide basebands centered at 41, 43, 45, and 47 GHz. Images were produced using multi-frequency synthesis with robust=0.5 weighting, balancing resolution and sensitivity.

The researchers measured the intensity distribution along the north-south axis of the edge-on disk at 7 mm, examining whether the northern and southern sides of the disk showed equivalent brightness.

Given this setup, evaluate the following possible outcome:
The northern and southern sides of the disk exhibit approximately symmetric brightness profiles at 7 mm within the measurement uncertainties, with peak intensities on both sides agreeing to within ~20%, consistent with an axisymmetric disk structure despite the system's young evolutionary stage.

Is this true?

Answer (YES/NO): NO